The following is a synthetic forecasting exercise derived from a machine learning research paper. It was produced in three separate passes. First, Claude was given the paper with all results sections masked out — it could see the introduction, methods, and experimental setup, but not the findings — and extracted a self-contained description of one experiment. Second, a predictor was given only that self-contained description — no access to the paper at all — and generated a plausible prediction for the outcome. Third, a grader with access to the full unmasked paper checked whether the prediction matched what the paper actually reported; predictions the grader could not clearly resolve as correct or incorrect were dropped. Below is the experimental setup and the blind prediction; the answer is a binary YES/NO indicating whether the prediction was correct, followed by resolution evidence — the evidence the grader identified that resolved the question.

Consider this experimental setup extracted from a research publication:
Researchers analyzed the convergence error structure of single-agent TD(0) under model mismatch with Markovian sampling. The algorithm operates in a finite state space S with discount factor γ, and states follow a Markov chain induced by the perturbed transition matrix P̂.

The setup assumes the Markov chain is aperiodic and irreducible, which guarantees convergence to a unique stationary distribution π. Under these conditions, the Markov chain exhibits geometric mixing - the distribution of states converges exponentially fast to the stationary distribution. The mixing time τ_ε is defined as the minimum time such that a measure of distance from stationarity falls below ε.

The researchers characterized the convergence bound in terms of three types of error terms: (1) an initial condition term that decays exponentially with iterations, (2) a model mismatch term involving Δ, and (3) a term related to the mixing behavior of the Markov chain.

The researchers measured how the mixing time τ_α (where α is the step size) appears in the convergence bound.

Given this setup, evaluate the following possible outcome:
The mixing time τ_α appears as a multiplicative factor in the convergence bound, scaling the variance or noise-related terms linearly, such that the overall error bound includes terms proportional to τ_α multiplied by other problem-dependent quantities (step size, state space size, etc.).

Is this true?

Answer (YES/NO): YES